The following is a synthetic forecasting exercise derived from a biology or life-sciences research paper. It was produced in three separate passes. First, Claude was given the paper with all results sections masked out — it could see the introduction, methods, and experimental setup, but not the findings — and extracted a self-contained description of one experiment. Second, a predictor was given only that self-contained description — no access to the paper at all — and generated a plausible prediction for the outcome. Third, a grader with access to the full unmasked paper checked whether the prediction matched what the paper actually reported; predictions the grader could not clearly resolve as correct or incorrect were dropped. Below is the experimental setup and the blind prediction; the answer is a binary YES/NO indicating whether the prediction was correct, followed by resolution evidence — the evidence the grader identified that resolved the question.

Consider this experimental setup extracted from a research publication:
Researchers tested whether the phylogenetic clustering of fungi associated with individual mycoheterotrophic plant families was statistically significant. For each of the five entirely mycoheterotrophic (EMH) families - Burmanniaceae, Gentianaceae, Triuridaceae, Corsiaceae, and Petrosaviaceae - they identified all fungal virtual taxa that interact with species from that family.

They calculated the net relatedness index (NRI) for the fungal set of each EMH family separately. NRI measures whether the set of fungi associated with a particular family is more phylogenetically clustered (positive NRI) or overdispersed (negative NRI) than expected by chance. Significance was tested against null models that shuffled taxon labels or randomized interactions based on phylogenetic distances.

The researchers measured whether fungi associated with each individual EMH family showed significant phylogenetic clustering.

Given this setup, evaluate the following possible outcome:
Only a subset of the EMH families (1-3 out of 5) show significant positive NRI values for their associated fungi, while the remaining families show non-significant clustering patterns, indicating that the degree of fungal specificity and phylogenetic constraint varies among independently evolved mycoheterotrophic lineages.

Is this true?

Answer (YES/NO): YES